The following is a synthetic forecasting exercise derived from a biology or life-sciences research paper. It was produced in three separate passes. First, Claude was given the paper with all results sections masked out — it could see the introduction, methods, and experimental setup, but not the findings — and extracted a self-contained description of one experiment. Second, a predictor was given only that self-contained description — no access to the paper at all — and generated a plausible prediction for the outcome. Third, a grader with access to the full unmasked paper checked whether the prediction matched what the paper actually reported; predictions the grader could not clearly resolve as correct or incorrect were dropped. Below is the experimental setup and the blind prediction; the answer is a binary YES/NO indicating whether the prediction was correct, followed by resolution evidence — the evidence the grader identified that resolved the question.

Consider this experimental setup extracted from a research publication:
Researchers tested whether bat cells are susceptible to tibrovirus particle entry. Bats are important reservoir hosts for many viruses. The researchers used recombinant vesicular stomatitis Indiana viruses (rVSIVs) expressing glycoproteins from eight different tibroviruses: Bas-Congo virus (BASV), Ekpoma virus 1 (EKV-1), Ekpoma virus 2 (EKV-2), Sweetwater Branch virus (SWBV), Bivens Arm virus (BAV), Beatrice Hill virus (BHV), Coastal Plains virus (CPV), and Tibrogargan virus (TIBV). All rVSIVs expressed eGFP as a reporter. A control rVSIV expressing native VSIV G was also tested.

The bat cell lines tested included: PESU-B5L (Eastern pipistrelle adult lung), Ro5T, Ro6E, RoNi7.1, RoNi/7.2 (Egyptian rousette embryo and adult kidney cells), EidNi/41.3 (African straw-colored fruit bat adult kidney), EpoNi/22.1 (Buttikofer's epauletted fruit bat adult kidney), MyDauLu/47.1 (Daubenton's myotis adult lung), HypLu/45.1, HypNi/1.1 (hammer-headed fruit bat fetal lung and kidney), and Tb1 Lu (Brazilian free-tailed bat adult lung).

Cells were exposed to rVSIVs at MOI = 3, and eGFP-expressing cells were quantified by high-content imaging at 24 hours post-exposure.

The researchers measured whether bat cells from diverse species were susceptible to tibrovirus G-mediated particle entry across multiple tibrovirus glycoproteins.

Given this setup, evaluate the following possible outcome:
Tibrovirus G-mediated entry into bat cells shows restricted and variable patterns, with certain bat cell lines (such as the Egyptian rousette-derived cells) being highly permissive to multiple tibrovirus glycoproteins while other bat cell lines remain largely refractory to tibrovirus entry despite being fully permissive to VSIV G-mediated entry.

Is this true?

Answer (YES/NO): NO